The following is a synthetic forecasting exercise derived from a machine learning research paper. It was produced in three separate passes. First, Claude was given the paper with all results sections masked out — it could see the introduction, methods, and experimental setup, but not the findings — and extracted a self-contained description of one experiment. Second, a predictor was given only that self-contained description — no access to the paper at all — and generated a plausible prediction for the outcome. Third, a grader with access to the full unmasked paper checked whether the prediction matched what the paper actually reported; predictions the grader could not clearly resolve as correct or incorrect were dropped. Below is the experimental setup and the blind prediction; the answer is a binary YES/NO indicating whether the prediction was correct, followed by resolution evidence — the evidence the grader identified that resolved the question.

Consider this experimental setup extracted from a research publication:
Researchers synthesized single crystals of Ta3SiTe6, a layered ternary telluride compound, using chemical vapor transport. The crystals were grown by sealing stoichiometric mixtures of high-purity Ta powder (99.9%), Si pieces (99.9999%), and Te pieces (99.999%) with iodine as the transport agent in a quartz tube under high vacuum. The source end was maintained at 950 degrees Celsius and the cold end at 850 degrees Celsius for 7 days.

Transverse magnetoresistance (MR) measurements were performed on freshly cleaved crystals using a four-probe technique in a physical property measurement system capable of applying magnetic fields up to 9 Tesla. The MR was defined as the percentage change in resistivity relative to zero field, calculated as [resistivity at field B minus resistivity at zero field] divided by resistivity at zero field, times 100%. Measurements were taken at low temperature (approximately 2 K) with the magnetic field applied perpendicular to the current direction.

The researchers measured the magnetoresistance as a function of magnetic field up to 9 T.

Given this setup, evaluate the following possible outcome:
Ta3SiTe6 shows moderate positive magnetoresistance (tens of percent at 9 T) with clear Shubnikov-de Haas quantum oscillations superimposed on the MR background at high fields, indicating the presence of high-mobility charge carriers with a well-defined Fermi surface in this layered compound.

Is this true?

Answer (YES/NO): NO